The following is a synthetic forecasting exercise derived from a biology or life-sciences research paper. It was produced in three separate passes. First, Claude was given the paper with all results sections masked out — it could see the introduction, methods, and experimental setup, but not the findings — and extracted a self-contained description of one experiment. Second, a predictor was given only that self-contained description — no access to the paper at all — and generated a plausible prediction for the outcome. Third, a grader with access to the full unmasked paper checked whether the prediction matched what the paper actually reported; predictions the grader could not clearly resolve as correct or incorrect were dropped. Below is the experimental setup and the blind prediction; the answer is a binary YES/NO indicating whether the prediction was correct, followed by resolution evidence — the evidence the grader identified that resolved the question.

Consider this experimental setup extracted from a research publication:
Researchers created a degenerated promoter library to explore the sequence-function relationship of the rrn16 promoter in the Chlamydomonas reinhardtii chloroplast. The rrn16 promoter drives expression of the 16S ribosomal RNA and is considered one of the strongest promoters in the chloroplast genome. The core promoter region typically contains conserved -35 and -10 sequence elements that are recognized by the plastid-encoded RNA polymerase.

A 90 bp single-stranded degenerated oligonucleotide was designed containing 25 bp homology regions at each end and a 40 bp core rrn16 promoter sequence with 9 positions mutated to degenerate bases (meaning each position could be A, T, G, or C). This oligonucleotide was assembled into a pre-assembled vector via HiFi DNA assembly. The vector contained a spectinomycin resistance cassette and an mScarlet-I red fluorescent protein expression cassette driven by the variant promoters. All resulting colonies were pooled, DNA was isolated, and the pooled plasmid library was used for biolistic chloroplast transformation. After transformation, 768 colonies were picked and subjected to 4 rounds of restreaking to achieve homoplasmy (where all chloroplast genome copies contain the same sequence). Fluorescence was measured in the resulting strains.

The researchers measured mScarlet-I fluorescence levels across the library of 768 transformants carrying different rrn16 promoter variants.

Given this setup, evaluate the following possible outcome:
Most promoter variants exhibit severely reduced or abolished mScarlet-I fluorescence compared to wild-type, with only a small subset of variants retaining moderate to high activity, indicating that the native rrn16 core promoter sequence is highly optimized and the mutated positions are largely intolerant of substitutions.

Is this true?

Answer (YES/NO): YES